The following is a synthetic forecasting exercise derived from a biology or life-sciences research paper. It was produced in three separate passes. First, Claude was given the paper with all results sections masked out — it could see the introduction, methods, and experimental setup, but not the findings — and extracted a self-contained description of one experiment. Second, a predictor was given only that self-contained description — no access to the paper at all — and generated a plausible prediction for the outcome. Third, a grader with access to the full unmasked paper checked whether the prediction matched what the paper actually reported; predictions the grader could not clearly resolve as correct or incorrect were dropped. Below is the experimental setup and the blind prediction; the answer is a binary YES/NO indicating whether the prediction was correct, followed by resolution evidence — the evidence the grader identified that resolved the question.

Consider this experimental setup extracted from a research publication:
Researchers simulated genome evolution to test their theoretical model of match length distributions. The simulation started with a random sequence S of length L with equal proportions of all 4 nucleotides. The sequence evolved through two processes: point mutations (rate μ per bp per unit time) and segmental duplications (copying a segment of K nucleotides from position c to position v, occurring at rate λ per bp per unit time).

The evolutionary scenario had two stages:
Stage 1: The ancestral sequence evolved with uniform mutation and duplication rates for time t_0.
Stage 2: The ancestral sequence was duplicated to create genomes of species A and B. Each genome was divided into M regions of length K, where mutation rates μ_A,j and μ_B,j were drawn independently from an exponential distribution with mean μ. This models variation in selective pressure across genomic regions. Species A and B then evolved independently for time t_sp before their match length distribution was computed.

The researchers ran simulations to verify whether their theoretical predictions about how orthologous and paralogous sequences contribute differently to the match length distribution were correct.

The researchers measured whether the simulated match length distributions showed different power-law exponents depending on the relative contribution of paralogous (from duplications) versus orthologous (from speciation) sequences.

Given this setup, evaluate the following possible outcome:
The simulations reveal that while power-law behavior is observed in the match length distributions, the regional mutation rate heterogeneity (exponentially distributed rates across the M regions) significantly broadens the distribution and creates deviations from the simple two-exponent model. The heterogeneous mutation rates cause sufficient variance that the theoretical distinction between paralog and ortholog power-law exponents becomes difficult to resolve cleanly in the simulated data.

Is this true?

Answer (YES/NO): NO